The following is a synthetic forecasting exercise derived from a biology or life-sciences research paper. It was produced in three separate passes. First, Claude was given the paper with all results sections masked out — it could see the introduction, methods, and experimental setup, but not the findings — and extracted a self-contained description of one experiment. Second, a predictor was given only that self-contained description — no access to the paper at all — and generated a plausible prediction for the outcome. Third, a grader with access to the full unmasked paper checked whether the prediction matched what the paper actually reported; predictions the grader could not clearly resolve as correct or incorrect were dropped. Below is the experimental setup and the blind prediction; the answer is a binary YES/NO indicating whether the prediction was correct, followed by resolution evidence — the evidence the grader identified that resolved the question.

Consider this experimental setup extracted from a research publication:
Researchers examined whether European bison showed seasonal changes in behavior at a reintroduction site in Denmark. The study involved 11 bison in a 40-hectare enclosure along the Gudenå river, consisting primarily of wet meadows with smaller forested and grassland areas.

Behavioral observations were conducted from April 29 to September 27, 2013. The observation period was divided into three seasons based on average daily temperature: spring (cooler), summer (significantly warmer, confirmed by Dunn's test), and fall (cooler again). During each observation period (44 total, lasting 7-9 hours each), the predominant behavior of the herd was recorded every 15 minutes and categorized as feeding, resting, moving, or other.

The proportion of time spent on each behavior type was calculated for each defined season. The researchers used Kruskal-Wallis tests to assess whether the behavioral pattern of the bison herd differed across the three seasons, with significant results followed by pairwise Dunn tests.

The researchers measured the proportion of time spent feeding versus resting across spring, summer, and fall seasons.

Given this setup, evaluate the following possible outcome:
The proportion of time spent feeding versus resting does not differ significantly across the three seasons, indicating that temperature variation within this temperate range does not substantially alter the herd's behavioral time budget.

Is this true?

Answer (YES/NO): YES